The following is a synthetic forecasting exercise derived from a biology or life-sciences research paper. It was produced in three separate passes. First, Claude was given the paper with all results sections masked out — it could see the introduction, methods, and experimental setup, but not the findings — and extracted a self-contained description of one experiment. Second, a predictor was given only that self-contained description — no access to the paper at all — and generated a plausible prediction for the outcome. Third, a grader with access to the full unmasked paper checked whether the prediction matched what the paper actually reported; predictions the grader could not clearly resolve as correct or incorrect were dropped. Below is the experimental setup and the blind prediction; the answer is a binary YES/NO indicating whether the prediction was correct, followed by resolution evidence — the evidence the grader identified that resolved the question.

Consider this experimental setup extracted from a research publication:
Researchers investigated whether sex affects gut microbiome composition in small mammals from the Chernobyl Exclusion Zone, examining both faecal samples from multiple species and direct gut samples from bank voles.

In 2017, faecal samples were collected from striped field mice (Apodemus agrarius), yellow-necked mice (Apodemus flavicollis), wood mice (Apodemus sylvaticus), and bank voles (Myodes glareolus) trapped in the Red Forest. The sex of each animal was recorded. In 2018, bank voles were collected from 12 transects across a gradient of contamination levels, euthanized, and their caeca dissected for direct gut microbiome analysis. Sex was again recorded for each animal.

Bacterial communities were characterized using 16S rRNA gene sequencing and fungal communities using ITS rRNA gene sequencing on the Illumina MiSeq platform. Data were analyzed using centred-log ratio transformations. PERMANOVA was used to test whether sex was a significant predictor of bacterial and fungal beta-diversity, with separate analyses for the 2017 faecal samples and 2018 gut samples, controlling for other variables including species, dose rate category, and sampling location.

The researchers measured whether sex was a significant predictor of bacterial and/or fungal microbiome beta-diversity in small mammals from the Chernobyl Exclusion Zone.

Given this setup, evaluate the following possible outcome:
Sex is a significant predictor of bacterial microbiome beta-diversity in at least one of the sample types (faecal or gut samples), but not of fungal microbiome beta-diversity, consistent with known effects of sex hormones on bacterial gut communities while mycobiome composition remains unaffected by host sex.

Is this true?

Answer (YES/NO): YES